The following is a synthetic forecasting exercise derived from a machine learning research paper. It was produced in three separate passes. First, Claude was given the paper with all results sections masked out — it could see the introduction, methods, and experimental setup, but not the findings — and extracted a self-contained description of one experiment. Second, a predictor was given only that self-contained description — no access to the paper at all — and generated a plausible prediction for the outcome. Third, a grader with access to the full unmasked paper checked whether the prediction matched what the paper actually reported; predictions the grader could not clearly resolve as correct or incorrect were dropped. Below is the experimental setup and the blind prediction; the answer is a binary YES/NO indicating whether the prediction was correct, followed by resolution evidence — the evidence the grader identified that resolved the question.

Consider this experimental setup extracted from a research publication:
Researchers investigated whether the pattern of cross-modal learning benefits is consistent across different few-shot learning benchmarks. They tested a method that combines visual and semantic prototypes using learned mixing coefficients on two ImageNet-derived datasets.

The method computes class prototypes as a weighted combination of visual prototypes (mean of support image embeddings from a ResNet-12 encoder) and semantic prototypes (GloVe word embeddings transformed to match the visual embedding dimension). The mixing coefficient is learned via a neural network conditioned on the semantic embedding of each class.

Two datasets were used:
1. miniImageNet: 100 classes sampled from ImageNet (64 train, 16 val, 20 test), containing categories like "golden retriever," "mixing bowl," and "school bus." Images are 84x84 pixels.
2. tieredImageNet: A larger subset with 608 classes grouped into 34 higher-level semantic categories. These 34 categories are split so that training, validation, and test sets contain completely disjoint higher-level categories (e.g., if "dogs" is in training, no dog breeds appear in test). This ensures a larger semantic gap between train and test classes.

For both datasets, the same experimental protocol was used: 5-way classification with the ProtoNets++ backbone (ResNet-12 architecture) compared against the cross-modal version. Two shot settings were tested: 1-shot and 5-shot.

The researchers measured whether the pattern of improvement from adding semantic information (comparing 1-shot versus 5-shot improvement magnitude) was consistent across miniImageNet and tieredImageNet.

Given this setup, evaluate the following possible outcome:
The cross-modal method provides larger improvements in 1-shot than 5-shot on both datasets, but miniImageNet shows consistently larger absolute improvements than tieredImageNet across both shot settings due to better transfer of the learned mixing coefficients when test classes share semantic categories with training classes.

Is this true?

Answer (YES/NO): NO